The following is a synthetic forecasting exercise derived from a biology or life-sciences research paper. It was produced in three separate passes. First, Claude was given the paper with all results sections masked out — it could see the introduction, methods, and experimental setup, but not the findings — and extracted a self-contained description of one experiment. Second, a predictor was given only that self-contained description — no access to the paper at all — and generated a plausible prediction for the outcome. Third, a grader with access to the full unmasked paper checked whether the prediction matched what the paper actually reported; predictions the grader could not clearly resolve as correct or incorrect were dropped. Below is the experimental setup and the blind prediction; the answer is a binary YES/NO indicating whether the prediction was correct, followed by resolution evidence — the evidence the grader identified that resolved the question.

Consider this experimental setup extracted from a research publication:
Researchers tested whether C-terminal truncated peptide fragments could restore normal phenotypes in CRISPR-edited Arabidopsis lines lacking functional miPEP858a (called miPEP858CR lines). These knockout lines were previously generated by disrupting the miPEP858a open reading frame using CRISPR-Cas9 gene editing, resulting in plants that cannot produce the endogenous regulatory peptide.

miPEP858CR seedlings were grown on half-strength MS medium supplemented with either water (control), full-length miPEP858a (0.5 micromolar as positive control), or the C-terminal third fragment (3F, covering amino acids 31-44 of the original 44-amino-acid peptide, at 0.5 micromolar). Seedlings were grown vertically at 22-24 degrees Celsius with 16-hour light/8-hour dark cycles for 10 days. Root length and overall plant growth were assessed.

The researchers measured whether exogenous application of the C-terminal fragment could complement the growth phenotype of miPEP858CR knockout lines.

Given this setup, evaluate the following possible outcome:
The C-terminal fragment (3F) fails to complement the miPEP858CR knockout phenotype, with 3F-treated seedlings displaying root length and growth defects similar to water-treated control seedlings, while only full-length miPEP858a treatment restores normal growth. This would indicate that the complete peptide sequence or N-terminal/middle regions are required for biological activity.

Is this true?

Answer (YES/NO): NO